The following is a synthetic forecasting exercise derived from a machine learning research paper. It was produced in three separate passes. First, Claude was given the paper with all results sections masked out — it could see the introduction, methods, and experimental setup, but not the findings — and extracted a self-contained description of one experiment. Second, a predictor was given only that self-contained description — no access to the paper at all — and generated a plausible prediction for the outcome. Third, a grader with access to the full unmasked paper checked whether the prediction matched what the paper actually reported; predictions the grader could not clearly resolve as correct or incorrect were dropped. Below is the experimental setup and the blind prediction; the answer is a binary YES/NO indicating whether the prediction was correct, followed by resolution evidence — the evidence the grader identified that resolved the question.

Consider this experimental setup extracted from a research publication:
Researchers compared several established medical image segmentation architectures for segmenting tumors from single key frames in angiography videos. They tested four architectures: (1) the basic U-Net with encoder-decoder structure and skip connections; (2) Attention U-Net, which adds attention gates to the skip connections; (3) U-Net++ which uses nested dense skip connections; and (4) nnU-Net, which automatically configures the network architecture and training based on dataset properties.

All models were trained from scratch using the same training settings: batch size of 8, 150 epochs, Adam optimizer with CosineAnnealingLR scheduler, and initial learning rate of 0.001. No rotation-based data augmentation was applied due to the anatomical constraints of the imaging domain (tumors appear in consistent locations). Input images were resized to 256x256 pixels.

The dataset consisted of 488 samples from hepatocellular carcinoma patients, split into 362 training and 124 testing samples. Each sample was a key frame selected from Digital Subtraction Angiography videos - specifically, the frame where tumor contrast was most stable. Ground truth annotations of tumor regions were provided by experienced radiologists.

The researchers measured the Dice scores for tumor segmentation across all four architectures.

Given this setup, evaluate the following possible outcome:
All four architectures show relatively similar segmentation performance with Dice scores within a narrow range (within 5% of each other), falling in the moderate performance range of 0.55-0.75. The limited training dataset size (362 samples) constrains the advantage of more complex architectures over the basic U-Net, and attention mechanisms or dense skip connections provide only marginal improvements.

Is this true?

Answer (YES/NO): YES